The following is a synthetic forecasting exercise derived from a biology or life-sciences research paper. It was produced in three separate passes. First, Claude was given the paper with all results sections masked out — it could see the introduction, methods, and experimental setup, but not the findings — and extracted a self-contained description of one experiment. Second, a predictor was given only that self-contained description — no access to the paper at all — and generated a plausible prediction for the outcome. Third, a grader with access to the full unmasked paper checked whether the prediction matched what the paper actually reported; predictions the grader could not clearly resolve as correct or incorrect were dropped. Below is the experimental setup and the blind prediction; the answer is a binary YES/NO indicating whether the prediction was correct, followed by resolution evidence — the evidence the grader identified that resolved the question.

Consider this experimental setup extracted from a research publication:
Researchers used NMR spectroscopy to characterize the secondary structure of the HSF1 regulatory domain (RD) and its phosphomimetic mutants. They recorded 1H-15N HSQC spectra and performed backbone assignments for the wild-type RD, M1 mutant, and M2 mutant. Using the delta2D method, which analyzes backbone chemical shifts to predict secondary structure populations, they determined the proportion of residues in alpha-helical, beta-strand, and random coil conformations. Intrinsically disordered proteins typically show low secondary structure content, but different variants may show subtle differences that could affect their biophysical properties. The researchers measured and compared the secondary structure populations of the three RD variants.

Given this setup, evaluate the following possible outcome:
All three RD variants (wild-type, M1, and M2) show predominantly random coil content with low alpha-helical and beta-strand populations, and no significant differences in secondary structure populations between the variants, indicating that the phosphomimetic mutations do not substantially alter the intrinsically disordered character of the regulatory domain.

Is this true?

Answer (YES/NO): YES